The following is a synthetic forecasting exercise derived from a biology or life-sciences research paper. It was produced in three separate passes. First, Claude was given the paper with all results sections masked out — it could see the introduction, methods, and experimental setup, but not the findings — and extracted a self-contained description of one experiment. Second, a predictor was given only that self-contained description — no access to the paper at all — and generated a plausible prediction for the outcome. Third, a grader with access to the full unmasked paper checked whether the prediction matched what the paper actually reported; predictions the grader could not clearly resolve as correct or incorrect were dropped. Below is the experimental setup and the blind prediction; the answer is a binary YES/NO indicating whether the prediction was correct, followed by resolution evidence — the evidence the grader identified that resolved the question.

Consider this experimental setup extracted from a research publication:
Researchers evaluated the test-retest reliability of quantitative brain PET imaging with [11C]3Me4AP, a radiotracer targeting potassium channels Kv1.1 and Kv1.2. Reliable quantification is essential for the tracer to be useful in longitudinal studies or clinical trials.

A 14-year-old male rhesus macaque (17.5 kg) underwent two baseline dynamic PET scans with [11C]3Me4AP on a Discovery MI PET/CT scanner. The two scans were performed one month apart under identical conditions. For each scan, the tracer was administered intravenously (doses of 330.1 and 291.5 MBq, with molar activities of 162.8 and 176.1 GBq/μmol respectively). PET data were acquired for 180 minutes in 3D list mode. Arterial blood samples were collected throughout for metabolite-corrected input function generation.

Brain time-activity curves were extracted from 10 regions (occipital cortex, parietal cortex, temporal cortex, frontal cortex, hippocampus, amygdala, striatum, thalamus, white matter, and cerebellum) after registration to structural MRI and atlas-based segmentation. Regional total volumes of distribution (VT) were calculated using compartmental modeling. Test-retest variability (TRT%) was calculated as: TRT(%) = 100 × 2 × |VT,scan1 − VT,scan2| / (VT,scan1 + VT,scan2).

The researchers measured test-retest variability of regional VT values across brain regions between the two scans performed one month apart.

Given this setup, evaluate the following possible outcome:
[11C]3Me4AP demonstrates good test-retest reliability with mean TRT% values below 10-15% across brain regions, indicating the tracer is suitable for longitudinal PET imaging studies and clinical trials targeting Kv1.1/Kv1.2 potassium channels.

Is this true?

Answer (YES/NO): NO